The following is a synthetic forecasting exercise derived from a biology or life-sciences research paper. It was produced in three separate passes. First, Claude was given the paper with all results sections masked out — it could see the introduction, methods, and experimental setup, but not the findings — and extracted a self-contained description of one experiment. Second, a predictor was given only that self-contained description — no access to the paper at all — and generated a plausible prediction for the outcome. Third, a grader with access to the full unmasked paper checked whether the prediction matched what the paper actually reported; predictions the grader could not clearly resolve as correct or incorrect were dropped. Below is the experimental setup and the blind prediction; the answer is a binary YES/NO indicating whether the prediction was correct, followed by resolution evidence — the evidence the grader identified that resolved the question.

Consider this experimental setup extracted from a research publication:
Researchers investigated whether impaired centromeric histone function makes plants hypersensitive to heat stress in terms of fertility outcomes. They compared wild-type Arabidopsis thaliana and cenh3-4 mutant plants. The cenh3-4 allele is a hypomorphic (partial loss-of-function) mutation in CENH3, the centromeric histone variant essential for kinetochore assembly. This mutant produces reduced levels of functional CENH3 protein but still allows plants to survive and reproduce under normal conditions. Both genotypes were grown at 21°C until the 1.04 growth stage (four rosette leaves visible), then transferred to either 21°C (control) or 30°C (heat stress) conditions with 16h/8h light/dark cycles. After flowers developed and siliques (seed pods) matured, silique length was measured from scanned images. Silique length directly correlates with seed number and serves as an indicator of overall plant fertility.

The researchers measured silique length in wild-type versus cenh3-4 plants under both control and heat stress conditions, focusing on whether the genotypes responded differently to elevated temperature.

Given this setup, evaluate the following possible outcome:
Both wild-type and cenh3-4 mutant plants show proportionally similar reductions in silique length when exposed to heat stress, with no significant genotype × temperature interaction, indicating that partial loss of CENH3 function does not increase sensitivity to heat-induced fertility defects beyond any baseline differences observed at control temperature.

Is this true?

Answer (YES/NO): NO